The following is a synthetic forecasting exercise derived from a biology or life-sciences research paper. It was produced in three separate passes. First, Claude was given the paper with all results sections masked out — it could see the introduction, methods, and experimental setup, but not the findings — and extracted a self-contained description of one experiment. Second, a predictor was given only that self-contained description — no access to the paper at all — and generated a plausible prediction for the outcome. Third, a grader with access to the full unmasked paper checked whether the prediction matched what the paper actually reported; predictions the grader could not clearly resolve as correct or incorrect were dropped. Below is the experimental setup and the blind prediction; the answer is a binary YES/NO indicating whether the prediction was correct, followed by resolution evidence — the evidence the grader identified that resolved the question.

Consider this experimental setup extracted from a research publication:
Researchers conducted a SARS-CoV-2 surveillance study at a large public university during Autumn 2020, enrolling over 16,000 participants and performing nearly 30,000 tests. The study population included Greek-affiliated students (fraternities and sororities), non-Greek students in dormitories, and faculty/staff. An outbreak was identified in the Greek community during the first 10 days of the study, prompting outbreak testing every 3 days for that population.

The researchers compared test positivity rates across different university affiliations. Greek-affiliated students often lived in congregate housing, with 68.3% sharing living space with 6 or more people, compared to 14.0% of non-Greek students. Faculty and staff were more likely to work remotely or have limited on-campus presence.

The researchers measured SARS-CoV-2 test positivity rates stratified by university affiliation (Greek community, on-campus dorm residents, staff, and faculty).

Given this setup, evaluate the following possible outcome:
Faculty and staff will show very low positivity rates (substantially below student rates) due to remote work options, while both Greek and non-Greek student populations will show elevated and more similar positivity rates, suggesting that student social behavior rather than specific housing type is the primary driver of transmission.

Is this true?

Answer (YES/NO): NO